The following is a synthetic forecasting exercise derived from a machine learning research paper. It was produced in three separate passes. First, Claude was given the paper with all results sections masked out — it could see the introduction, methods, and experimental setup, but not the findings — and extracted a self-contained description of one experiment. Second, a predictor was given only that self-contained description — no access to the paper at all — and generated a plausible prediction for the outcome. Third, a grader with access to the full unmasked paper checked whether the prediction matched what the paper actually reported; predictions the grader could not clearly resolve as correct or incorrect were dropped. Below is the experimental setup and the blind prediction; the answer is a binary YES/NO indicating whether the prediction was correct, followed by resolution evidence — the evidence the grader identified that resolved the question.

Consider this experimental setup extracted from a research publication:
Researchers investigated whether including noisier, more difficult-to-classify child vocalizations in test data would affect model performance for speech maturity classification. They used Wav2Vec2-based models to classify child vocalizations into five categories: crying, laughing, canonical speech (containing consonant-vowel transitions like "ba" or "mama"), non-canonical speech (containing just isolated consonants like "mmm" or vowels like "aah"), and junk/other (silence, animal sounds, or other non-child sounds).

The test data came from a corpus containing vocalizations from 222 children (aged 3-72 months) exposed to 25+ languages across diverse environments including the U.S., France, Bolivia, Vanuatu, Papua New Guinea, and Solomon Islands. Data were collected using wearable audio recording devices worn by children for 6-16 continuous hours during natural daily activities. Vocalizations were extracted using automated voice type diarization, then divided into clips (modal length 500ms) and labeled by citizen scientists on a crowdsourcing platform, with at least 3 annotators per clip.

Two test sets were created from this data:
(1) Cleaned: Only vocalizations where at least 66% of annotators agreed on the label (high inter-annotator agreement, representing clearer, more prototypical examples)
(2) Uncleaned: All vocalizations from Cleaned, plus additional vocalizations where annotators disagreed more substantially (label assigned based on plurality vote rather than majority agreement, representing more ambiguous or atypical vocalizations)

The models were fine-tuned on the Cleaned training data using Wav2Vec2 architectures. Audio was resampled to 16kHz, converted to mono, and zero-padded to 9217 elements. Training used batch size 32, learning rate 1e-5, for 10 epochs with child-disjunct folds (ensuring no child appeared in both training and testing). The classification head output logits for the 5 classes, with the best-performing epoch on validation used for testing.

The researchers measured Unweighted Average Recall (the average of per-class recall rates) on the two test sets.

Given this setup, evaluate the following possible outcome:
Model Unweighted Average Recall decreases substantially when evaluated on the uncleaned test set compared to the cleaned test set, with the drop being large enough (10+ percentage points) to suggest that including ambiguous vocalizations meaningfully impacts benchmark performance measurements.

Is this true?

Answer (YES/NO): NO